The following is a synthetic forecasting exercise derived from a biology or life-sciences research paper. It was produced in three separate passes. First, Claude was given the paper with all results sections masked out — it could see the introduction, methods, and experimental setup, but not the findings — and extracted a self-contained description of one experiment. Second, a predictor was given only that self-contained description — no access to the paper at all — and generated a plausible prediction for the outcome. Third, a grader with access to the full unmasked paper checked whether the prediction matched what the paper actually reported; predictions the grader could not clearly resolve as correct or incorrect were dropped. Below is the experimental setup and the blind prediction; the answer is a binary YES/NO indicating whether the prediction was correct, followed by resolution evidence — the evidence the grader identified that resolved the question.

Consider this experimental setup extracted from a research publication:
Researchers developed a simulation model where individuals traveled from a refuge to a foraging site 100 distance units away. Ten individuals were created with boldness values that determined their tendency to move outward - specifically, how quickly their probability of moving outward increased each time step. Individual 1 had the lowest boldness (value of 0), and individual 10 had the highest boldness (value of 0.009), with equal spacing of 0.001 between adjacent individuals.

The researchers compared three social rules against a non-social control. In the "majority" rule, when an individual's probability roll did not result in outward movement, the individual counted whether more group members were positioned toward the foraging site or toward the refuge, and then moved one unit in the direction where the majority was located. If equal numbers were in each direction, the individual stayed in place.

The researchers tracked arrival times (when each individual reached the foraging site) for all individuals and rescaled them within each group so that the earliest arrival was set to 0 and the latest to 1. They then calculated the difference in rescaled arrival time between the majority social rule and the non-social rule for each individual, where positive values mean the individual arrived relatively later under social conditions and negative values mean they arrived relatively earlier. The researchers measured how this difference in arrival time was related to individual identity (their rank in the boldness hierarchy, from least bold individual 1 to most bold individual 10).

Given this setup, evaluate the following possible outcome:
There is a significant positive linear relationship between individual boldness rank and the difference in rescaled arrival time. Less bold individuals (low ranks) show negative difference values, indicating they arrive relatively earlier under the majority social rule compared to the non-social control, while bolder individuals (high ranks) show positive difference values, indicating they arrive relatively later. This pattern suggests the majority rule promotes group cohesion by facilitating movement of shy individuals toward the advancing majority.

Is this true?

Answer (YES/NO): NO